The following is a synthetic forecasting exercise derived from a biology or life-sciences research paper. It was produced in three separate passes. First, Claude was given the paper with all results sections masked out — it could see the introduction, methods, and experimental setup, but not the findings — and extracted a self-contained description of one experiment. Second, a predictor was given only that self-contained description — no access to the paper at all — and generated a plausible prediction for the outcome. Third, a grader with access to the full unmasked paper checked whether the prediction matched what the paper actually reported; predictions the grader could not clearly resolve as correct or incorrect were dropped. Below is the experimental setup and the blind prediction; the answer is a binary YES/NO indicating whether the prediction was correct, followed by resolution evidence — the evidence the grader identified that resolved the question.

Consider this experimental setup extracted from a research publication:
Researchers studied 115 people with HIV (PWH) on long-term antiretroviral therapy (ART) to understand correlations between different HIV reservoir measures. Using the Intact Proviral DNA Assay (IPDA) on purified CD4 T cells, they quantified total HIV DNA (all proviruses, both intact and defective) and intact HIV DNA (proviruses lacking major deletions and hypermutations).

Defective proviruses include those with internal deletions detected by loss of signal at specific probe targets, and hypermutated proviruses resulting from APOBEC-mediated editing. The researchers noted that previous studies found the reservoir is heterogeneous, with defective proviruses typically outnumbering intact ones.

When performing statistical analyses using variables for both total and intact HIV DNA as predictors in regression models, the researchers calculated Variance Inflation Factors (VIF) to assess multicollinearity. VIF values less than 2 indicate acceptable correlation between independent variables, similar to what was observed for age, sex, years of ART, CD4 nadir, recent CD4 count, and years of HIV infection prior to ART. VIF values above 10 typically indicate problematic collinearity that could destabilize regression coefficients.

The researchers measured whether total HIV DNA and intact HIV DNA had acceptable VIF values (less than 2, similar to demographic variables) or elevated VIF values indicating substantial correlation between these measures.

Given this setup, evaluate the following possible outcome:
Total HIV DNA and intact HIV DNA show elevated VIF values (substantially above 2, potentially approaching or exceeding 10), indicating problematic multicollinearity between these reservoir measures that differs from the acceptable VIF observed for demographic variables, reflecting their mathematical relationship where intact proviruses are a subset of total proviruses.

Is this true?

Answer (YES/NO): YES